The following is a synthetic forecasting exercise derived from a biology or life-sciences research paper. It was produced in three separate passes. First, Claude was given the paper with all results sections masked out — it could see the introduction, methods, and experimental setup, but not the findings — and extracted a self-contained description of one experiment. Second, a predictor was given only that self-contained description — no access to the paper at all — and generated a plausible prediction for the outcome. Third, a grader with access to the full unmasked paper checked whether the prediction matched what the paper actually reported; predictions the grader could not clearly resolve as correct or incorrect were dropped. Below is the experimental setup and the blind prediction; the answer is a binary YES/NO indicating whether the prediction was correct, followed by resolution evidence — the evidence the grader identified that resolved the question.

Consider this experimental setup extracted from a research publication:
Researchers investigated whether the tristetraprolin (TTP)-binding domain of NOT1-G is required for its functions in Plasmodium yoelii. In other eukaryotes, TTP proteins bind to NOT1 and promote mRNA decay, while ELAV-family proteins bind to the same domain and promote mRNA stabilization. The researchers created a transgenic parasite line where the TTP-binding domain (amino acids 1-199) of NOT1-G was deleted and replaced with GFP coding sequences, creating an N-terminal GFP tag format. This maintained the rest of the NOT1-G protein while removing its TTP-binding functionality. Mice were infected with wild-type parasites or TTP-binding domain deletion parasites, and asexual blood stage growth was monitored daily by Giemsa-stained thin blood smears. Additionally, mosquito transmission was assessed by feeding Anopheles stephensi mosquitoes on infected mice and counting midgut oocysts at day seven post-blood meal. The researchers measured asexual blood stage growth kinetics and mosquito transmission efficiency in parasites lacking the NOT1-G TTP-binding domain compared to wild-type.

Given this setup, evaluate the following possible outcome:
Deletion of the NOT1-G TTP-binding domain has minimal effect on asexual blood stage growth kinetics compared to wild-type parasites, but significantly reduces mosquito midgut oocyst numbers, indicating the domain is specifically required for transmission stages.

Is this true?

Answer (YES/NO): NO